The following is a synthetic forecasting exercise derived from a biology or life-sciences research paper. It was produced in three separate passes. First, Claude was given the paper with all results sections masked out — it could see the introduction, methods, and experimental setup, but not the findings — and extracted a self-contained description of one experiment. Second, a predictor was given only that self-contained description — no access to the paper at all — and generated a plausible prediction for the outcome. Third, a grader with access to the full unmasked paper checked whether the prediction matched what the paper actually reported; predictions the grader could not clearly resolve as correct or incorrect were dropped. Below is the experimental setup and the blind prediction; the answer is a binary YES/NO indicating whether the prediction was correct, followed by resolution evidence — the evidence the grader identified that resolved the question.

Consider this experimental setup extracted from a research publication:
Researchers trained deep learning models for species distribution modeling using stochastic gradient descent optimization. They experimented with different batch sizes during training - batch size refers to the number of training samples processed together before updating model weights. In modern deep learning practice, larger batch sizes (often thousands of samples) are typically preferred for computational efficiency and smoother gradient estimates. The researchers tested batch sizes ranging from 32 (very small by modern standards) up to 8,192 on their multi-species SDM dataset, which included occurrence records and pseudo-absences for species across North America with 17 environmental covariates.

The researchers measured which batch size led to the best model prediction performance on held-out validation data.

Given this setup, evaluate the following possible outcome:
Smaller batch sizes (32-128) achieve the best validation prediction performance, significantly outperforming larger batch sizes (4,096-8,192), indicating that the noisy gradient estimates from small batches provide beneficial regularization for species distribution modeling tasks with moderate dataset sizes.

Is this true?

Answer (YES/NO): YES